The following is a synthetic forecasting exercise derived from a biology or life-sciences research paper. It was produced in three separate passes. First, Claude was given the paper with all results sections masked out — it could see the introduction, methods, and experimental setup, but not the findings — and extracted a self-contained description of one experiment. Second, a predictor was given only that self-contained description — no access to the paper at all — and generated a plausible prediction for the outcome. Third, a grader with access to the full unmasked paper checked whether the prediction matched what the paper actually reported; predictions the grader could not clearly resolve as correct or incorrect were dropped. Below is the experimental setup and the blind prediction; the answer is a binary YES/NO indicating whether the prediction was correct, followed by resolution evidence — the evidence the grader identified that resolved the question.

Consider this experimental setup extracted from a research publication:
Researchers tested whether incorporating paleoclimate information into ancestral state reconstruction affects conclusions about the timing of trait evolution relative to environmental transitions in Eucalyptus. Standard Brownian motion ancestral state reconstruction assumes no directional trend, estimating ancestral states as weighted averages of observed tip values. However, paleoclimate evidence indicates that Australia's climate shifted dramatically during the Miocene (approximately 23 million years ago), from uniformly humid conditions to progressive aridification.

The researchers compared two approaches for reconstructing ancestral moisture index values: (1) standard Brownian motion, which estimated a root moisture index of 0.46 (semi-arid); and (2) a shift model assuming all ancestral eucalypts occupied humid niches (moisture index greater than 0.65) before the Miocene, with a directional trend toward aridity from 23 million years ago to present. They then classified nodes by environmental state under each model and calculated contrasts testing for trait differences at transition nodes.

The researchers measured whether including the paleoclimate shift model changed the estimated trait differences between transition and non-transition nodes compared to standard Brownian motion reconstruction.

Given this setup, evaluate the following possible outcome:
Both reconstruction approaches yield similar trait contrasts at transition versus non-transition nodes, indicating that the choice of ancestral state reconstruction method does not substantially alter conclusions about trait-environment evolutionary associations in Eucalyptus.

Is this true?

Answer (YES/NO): YES